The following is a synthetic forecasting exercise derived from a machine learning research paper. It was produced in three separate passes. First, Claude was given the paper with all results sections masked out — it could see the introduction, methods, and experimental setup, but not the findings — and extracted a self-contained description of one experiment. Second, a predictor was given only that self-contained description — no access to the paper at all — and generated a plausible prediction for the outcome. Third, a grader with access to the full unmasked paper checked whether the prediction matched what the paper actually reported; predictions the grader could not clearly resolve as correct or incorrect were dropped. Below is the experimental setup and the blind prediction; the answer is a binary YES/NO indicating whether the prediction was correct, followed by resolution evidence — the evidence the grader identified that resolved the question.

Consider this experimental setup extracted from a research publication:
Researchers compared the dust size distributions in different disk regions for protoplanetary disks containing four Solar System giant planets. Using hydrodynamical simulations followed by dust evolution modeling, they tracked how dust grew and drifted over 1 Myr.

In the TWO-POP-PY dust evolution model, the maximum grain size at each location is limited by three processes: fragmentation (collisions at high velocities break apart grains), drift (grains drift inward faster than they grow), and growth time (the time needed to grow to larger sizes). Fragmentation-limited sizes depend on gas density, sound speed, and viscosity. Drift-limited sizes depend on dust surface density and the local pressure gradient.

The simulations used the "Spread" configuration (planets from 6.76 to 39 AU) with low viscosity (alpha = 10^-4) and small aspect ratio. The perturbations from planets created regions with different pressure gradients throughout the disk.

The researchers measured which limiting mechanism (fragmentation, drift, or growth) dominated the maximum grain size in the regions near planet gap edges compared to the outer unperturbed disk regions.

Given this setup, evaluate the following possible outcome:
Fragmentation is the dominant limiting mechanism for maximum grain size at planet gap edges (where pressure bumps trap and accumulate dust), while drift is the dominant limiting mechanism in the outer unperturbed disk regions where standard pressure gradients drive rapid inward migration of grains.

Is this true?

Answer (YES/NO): NO